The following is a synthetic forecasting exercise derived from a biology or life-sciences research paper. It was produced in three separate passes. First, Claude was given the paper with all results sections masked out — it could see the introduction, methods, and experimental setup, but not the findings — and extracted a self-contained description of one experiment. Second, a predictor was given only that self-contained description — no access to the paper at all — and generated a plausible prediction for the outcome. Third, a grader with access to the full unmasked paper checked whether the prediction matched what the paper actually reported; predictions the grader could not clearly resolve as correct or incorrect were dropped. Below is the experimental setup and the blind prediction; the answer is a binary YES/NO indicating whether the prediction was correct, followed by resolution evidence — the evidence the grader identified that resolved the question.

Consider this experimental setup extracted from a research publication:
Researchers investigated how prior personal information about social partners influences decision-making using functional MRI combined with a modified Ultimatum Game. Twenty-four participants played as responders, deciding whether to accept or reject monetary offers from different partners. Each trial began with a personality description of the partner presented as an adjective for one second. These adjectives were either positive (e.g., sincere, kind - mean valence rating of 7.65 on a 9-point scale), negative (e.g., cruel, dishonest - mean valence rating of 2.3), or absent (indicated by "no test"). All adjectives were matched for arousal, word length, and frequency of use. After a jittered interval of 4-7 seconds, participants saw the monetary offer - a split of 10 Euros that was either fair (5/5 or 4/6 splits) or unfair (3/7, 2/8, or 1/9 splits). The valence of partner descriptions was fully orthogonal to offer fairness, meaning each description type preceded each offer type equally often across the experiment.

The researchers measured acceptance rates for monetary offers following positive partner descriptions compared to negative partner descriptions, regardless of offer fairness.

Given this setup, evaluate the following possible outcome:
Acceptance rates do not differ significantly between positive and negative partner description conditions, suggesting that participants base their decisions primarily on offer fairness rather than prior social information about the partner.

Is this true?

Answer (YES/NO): NO